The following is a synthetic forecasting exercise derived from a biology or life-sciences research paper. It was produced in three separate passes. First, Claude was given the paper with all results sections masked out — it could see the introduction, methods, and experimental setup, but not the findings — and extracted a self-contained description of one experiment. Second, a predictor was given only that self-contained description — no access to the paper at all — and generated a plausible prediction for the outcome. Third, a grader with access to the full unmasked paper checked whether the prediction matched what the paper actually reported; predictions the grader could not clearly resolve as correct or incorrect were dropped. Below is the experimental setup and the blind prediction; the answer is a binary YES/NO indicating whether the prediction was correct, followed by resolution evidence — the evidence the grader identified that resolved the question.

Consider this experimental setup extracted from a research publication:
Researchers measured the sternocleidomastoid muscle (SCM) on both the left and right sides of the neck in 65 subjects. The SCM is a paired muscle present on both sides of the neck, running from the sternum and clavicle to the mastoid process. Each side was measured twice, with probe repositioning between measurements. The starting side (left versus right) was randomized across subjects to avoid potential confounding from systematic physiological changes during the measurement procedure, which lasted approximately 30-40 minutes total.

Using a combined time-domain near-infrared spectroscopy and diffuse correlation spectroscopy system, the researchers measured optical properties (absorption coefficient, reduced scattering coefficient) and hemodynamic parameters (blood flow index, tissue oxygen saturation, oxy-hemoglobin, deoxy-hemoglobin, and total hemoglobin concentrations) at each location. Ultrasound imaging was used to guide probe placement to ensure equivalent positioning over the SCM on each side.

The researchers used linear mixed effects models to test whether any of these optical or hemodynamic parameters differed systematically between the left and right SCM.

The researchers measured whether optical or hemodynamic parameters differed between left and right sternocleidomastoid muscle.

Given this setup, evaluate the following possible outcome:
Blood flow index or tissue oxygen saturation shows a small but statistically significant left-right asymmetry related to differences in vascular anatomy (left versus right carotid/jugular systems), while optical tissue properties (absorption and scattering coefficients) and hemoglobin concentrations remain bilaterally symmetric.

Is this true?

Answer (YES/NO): NO